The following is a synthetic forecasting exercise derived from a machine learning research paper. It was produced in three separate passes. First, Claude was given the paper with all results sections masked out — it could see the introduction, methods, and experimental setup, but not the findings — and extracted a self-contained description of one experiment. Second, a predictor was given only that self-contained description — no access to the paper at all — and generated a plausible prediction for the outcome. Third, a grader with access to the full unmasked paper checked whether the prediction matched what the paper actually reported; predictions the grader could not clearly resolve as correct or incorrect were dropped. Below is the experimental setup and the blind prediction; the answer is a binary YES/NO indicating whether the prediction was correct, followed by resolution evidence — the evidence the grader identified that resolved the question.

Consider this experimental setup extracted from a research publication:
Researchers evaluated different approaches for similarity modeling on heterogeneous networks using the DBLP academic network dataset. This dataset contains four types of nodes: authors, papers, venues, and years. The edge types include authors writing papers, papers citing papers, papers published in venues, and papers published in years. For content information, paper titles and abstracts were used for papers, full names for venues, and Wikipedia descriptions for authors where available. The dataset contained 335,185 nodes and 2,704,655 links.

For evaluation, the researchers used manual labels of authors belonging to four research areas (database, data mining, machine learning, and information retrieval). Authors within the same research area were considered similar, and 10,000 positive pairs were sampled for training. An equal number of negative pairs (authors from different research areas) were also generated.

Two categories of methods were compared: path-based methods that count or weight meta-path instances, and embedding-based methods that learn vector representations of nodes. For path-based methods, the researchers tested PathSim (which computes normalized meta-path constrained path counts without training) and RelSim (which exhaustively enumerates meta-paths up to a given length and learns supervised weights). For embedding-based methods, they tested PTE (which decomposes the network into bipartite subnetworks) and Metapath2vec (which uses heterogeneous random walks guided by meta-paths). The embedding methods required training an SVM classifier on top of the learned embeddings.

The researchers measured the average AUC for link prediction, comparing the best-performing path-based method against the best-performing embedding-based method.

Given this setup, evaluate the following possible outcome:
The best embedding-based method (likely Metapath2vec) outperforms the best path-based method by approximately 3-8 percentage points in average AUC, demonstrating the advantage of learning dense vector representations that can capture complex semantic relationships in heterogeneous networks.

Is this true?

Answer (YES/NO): NO